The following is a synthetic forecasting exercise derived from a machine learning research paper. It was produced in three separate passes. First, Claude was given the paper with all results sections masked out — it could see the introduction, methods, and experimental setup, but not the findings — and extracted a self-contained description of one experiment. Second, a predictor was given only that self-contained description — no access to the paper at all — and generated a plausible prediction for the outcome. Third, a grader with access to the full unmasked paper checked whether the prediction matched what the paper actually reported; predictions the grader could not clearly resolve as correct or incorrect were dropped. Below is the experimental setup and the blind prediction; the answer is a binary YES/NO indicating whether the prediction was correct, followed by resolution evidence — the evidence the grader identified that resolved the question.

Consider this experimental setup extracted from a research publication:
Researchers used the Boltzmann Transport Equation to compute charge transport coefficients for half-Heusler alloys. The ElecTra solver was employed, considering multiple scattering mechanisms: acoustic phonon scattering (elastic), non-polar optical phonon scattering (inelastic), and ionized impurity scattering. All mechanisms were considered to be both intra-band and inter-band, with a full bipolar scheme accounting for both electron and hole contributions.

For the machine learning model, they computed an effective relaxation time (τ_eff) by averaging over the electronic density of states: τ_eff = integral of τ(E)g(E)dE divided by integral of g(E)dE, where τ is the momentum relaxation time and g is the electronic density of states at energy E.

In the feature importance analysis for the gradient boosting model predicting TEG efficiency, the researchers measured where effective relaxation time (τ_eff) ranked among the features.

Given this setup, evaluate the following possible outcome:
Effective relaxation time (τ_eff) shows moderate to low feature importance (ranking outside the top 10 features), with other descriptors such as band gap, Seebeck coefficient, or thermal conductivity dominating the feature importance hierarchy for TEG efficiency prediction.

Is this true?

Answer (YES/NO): NO